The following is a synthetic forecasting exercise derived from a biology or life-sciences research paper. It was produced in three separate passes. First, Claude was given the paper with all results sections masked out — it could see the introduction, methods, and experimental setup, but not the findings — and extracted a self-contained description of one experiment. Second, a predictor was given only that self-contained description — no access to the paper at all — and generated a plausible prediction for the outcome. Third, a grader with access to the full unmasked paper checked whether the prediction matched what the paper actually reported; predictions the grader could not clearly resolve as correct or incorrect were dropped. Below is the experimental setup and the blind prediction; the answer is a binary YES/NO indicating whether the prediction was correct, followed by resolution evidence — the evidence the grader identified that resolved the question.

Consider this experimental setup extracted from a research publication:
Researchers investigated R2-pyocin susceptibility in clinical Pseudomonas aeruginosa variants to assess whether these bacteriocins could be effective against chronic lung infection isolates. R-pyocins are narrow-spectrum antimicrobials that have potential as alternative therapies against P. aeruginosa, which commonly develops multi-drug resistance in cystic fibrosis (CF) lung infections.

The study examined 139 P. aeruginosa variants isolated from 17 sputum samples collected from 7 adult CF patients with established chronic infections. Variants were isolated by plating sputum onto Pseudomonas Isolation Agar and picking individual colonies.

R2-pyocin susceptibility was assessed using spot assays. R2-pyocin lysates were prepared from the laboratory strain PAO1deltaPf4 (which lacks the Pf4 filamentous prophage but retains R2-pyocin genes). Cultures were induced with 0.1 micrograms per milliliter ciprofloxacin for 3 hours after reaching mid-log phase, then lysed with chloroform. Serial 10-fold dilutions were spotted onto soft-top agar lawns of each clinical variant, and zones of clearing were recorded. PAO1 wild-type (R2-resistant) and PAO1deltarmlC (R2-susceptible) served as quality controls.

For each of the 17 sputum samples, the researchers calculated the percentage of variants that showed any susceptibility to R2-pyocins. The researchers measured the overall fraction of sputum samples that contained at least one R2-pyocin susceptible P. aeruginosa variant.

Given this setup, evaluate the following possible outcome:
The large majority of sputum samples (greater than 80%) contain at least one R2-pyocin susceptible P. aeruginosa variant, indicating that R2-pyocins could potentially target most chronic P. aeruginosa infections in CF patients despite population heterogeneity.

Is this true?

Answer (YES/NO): YES